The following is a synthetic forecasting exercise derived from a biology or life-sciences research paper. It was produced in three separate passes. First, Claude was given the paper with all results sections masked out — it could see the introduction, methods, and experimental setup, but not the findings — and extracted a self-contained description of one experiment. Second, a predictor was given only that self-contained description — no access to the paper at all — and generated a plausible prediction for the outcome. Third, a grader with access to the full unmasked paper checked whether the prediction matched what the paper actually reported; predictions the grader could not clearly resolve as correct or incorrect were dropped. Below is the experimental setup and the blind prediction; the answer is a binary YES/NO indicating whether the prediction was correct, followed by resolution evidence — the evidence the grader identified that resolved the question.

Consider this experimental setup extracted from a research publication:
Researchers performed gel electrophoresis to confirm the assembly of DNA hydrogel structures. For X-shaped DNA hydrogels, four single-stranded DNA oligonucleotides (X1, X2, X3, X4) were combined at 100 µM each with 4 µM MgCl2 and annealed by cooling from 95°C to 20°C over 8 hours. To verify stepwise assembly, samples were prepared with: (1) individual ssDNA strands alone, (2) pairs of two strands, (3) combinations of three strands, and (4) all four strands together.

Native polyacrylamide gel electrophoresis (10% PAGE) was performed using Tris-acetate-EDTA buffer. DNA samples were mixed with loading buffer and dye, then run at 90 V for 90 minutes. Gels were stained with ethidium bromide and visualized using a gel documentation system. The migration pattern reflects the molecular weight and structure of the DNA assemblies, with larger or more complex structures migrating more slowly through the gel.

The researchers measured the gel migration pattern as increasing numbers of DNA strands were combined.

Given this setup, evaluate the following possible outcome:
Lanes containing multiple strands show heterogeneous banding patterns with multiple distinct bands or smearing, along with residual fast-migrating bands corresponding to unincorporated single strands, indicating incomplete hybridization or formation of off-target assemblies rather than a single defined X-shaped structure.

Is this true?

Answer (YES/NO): NO